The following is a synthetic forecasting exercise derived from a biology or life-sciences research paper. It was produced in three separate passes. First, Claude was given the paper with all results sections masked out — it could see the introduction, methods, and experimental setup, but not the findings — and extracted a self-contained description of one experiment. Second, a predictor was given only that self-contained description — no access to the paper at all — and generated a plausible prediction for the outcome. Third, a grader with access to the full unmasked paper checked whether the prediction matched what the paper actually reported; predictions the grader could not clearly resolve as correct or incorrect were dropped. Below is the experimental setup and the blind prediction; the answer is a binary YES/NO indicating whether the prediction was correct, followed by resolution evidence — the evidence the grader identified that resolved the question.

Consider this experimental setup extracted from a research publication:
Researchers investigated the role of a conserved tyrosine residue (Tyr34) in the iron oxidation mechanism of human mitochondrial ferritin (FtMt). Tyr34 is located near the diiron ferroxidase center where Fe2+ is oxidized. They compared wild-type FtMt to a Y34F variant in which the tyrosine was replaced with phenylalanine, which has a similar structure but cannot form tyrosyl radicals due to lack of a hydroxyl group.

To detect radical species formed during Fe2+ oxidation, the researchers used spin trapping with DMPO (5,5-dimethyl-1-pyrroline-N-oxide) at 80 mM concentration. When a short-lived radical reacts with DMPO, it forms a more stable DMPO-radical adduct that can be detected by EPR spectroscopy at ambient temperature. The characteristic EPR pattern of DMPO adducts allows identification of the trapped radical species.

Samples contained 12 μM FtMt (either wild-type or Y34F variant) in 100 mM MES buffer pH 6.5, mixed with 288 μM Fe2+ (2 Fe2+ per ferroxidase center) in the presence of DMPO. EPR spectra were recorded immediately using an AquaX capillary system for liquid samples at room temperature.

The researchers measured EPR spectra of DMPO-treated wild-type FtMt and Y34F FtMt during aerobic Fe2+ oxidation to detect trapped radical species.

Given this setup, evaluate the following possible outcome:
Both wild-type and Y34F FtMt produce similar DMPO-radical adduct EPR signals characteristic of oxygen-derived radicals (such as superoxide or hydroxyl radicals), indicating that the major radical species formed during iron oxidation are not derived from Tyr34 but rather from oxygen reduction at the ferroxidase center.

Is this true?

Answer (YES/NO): NO